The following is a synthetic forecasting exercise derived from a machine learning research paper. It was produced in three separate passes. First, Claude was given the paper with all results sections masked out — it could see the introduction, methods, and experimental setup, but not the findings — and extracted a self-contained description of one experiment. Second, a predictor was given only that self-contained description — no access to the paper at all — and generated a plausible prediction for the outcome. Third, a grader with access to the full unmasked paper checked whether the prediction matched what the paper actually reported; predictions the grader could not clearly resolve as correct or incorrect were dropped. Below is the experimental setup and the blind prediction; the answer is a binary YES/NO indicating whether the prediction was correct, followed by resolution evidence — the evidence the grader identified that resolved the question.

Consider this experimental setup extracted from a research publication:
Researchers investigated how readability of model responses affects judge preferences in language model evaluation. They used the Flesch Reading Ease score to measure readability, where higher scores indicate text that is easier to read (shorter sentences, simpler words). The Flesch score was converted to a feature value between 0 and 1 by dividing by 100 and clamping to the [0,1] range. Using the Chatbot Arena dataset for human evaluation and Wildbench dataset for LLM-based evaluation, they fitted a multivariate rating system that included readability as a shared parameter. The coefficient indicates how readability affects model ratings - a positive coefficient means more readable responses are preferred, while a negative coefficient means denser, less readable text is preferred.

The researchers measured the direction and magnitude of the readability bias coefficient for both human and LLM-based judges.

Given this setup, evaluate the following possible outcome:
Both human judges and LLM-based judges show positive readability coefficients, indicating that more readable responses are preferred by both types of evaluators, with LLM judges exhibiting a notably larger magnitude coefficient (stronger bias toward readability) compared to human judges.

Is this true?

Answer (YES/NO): NO